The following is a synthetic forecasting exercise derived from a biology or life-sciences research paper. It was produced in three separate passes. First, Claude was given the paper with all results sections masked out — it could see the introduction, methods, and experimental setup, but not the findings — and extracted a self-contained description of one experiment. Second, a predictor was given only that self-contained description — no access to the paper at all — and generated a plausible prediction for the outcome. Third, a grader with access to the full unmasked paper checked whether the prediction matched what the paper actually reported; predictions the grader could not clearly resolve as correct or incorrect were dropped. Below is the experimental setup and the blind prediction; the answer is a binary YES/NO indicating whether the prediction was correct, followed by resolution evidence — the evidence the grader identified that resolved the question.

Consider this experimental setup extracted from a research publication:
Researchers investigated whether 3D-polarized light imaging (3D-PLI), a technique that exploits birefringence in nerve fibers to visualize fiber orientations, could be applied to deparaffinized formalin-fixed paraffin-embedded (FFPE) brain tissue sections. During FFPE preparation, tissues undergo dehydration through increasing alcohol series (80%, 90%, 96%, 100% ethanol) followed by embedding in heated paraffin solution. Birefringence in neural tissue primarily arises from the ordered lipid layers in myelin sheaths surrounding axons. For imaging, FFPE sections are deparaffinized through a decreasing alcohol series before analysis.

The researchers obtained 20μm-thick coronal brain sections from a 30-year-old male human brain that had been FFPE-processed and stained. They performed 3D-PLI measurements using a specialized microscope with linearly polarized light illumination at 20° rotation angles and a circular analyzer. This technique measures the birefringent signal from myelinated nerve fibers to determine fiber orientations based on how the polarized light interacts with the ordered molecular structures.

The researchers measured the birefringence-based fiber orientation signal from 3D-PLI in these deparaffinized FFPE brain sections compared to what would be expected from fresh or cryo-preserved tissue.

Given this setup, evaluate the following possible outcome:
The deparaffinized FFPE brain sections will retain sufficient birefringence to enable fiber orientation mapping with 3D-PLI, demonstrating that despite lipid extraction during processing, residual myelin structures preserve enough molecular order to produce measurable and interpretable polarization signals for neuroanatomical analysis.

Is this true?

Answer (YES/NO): NO